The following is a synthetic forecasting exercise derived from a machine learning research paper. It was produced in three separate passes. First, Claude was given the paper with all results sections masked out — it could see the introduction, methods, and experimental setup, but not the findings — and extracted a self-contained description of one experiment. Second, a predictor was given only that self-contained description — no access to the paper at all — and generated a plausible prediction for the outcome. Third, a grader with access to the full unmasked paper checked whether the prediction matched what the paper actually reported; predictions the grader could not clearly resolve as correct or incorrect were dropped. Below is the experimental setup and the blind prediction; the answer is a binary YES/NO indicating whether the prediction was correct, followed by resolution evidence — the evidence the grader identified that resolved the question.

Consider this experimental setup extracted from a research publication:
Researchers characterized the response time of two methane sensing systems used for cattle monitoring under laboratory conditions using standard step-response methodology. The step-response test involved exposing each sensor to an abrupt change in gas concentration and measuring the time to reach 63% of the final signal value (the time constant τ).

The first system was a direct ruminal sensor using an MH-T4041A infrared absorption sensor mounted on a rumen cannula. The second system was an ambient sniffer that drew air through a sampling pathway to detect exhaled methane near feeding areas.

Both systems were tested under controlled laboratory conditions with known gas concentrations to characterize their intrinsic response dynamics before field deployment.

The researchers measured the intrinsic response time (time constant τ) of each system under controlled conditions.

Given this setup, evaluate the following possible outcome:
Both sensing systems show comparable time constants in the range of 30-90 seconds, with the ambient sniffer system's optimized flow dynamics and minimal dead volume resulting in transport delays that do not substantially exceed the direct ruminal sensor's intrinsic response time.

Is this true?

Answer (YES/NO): NO